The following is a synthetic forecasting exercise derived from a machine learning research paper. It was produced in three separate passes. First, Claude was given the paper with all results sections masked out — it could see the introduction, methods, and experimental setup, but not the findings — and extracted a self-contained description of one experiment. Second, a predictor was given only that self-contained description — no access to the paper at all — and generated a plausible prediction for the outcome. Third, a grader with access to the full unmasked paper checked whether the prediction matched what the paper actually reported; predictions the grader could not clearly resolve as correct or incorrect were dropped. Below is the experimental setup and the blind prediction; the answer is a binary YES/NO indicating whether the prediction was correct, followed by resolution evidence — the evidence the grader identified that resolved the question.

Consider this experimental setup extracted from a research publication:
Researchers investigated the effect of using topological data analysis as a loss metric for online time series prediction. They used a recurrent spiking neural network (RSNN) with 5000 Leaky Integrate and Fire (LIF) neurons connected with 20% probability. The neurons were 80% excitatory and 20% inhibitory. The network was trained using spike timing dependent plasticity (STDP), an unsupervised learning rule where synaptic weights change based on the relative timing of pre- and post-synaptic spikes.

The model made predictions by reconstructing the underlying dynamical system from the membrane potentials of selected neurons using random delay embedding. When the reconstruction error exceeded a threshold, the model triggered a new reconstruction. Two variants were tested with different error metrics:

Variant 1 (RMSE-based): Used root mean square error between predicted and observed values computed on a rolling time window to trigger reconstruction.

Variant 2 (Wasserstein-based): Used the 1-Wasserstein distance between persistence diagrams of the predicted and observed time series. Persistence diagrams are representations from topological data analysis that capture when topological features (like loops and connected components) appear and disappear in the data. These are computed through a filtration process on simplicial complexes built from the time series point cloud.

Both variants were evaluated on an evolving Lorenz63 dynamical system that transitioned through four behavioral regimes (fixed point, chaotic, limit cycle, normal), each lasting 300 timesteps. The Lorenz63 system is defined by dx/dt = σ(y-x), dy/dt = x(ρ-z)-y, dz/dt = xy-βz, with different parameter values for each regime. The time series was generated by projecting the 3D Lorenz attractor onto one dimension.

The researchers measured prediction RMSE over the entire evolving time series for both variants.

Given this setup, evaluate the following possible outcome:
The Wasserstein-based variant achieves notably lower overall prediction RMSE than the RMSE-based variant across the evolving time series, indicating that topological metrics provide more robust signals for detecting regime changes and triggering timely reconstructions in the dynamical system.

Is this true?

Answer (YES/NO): YES